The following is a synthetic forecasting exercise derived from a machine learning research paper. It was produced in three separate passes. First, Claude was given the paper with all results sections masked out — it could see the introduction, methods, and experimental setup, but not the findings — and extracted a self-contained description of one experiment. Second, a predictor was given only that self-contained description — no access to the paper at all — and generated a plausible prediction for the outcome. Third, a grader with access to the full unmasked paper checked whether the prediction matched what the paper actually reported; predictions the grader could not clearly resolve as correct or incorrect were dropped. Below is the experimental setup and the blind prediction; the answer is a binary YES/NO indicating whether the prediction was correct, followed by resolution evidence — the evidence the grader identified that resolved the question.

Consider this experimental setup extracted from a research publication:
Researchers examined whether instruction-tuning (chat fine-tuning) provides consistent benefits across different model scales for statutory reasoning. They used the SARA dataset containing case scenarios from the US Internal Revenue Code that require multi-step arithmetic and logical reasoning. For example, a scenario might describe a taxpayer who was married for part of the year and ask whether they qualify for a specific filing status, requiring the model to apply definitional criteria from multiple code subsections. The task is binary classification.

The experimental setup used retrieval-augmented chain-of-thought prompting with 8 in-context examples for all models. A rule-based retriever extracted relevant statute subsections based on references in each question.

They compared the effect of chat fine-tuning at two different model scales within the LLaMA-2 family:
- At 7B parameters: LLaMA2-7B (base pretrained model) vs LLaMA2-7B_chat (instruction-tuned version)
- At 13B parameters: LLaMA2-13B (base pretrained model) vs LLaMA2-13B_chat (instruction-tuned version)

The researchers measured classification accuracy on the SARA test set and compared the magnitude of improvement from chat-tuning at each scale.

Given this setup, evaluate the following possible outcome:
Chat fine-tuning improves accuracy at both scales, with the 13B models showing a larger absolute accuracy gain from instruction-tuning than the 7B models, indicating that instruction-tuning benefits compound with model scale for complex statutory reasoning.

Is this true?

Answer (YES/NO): YES